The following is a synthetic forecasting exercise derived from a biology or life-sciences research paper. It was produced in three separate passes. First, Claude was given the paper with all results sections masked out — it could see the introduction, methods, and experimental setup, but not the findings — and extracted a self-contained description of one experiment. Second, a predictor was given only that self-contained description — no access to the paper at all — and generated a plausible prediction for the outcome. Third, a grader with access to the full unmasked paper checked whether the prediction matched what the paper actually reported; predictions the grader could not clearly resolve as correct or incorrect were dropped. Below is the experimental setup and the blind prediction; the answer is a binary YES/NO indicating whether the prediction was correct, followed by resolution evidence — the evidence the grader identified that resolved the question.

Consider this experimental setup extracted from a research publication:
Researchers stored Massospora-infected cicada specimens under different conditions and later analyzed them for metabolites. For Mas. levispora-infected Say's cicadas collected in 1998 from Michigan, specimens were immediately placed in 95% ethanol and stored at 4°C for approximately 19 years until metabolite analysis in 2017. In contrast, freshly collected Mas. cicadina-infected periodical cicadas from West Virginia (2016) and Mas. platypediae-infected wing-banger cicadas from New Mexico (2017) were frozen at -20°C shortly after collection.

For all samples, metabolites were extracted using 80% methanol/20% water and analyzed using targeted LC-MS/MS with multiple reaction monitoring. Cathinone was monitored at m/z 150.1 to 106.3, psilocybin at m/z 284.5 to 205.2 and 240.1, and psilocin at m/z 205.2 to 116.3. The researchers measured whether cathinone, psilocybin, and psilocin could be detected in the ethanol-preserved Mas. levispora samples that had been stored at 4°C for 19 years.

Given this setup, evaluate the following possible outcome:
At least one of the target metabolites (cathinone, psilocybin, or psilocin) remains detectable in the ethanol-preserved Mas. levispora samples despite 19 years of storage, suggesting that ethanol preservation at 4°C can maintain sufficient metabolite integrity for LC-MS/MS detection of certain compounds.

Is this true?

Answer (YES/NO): YES